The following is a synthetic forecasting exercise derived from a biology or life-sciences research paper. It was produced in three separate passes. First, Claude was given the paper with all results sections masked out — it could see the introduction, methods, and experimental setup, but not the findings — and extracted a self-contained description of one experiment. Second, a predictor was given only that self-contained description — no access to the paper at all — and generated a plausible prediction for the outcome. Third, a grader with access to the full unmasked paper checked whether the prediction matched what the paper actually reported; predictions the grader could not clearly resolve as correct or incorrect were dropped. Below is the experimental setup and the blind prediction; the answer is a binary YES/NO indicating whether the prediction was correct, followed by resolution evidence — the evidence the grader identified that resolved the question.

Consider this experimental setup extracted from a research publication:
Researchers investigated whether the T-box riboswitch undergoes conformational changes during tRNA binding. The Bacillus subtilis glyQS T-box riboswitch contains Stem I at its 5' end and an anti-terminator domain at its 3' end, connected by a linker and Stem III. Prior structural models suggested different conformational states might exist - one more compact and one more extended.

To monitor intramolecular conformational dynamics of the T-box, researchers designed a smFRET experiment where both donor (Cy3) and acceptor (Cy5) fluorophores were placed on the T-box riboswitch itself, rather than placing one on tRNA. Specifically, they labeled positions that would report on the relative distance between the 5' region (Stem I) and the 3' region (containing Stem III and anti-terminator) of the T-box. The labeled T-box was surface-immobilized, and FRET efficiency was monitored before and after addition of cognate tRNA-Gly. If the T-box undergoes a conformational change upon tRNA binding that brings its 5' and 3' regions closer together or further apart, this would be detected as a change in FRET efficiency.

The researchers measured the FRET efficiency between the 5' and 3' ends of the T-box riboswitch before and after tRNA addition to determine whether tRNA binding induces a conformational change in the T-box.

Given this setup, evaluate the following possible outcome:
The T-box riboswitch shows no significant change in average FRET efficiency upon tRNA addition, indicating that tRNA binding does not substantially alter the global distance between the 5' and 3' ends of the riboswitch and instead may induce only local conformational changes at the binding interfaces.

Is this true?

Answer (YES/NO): NO